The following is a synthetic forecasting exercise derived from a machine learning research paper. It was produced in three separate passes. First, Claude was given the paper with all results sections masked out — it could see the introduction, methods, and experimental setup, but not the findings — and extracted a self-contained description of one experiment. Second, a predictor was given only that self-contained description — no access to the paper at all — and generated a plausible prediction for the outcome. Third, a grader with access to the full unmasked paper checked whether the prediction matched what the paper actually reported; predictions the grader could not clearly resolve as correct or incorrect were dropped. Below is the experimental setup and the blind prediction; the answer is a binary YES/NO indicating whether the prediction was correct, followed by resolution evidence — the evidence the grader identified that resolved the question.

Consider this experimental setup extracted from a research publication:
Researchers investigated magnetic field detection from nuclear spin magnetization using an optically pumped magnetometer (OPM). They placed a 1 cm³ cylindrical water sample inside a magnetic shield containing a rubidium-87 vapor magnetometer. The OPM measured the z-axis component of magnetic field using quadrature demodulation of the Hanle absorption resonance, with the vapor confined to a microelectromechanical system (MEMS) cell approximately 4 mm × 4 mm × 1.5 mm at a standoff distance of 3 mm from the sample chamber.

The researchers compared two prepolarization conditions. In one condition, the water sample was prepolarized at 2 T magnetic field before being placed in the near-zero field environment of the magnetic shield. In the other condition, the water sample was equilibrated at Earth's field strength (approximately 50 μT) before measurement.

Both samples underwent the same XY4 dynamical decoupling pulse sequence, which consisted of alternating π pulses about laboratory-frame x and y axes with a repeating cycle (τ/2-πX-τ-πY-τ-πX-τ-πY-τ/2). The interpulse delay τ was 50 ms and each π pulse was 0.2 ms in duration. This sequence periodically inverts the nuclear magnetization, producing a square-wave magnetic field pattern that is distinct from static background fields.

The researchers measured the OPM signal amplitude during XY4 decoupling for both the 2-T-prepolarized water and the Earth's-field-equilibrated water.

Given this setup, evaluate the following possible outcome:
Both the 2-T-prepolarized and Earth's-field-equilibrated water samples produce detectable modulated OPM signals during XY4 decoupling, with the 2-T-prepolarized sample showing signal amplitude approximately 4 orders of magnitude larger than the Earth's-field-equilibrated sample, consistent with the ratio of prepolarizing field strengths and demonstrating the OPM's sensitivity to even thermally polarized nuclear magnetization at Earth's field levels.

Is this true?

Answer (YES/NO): NO